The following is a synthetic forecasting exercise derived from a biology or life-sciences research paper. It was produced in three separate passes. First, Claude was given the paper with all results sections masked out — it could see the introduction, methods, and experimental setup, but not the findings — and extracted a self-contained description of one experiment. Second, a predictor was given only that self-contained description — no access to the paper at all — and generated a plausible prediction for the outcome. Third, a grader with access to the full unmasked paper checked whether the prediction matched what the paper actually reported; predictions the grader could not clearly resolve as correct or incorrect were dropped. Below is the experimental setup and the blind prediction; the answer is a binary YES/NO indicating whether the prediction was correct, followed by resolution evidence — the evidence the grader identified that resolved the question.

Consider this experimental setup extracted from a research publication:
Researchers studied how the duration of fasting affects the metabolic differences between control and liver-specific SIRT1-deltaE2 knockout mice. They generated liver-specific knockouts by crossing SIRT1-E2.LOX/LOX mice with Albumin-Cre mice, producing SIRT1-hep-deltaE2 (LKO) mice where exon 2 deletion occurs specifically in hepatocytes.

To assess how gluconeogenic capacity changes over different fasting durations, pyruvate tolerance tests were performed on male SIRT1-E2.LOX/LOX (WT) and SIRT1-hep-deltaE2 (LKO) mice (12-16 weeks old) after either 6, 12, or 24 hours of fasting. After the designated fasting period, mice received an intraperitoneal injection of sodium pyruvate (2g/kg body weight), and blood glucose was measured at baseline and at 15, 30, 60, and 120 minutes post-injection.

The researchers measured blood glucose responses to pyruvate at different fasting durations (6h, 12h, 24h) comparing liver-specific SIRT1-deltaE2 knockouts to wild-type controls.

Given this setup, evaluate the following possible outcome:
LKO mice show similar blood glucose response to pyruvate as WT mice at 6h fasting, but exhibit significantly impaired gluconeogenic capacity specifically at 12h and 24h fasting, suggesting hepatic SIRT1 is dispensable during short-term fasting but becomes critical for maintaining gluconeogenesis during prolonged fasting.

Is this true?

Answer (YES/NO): NO